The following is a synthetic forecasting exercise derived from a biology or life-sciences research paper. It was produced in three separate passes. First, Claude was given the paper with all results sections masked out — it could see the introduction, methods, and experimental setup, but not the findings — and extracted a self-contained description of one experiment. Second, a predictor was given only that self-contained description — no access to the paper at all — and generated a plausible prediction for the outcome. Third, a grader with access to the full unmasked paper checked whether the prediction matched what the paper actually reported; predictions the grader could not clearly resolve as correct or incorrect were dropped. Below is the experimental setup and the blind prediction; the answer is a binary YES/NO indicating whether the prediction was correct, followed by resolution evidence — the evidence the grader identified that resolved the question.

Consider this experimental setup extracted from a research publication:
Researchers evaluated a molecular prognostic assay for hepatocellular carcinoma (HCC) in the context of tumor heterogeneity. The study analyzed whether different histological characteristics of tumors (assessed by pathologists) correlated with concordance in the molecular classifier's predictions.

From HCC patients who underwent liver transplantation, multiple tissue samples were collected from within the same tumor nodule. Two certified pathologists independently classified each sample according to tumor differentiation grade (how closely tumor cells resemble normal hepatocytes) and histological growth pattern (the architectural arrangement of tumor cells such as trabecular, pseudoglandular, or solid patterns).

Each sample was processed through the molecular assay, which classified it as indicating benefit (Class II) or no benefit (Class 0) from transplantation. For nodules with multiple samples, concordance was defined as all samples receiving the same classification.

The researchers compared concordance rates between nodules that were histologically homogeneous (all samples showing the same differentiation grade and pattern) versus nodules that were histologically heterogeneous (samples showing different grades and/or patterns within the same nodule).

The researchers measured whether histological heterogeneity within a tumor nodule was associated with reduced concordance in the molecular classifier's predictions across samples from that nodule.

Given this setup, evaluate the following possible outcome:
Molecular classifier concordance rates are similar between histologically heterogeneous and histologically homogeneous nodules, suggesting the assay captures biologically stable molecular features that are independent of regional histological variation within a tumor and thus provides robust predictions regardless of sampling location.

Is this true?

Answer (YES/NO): NO